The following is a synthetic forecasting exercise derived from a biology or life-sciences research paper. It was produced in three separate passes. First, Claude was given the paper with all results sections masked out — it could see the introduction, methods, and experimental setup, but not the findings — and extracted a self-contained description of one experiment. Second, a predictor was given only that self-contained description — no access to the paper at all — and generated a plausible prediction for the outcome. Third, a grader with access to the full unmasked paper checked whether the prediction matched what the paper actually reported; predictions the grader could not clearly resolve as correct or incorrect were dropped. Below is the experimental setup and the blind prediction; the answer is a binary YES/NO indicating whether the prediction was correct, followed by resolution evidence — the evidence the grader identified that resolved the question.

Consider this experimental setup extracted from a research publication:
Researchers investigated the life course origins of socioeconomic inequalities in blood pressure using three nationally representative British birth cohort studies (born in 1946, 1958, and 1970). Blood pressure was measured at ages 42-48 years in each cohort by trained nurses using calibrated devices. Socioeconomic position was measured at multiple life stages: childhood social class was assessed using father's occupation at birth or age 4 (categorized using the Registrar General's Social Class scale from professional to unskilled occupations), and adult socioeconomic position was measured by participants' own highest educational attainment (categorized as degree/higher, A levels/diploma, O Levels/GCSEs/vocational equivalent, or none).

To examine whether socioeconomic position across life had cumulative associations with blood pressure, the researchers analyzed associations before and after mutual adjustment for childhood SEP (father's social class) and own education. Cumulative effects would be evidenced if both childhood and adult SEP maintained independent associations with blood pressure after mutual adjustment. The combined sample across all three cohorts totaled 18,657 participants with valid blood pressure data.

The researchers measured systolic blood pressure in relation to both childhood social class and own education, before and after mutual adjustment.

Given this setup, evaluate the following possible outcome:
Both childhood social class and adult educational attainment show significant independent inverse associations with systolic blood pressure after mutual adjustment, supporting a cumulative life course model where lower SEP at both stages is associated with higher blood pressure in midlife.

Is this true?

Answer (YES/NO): YES